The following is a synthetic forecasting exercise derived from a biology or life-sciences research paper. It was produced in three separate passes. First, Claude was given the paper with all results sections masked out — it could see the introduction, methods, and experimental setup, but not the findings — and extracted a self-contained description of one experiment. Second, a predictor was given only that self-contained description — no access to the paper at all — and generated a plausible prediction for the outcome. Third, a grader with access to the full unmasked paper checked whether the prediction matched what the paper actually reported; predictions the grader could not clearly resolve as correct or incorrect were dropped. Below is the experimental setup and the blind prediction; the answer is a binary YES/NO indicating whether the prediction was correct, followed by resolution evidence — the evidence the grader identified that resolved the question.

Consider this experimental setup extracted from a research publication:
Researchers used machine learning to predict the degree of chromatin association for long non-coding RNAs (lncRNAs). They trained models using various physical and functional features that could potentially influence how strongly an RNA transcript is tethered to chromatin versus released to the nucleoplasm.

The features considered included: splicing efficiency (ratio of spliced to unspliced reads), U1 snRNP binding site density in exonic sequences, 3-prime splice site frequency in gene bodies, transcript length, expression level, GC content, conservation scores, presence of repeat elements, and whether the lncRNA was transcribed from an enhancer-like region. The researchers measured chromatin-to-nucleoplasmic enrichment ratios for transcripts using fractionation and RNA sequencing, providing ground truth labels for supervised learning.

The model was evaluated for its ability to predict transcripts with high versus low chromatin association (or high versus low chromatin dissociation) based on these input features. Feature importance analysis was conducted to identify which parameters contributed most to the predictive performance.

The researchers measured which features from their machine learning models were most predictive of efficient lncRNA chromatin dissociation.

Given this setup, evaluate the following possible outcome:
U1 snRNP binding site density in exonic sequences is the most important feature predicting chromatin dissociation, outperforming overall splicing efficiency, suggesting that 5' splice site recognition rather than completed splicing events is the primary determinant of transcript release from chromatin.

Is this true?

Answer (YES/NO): NO